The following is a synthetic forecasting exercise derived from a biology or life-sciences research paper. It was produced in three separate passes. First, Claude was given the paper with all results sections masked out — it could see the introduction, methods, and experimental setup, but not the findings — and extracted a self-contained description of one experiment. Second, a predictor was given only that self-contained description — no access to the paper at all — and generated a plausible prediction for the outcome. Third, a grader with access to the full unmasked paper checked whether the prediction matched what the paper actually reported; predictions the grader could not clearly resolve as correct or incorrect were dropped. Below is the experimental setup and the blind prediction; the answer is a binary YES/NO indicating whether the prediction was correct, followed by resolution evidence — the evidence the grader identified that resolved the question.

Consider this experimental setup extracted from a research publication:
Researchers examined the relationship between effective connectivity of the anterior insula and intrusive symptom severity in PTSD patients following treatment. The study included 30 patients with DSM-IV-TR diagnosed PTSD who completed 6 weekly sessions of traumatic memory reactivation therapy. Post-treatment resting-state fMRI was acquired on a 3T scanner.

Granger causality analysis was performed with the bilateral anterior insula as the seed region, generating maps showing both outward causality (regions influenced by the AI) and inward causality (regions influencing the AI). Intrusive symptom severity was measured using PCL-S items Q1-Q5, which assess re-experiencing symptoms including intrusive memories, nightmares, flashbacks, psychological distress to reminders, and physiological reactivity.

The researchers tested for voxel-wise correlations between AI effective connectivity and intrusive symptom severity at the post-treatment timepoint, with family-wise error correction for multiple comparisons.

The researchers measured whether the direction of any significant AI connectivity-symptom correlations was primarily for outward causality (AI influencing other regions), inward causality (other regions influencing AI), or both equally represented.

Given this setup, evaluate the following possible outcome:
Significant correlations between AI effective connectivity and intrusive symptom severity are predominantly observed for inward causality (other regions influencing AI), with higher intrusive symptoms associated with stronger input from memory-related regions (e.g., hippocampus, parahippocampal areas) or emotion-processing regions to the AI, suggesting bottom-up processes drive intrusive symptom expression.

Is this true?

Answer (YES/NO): NO